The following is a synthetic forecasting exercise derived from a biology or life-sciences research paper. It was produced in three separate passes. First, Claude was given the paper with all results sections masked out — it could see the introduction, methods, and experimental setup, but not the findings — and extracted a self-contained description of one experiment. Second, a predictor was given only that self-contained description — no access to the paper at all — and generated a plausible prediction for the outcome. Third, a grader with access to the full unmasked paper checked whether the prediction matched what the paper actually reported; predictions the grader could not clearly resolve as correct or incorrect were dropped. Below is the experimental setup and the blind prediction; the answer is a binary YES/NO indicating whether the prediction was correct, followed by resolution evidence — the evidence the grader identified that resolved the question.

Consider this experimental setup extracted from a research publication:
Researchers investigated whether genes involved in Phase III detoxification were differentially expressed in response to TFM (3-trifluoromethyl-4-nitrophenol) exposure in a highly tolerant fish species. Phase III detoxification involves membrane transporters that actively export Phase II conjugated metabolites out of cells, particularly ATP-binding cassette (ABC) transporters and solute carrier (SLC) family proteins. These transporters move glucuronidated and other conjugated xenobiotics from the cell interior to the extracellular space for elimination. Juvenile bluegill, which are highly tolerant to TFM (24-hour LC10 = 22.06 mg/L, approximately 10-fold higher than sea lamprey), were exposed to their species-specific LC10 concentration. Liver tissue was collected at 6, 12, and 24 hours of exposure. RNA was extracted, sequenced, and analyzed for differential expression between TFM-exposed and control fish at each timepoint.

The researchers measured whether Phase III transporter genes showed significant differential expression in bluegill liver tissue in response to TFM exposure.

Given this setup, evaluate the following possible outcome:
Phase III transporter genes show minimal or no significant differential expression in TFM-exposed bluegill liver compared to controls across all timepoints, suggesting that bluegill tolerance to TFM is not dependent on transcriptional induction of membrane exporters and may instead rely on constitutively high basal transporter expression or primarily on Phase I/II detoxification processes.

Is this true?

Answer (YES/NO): NO